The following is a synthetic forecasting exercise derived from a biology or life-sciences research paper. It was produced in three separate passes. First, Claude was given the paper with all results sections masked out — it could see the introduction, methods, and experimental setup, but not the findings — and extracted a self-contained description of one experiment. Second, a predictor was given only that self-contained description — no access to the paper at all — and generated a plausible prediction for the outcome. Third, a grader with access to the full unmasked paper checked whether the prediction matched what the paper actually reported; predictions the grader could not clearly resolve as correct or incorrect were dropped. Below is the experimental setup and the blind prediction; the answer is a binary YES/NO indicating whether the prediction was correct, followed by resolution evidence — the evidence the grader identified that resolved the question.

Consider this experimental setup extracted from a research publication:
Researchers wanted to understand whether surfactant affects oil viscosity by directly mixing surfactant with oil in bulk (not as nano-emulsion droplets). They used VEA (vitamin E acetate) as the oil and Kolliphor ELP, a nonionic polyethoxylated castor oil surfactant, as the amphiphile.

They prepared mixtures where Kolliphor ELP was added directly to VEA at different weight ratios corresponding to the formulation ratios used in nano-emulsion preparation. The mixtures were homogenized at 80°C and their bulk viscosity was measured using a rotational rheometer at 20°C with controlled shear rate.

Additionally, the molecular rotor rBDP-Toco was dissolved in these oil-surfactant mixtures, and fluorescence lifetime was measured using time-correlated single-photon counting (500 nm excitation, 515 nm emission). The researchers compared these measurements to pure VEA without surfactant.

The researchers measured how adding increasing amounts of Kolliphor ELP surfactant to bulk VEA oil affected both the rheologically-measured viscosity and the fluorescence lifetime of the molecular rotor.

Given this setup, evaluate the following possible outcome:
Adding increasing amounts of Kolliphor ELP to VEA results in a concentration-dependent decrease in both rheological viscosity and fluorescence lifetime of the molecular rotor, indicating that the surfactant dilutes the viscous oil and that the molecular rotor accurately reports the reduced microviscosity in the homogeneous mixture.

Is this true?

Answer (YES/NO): NO